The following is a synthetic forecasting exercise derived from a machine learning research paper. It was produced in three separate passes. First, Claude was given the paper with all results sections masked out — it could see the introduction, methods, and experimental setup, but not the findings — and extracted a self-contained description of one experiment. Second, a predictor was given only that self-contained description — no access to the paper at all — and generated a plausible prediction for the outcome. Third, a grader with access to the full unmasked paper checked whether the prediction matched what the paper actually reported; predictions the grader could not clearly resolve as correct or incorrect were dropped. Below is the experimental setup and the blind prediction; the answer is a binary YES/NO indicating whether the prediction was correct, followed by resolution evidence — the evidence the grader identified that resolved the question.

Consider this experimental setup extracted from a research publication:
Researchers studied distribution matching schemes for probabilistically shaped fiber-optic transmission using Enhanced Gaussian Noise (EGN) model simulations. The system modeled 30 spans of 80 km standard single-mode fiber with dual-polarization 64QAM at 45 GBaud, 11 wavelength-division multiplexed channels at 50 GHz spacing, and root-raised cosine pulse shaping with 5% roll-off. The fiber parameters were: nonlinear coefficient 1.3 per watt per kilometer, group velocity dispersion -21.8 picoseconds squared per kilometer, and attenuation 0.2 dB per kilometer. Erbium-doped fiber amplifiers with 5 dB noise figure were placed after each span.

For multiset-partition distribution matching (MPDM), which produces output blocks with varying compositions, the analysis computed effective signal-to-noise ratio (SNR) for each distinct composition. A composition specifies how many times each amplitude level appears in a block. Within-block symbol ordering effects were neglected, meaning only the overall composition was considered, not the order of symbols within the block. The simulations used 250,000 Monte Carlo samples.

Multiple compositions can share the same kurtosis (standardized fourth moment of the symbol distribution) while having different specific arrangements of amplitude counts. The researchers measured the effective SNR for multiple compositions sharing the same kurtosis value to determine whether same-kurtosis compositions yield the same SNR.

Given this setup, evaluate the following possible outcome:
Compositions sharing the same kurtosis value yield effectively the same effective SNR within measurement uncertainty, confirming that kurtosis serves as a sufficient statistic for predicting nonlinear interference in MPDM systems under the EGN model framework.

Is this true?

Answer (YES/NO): YES